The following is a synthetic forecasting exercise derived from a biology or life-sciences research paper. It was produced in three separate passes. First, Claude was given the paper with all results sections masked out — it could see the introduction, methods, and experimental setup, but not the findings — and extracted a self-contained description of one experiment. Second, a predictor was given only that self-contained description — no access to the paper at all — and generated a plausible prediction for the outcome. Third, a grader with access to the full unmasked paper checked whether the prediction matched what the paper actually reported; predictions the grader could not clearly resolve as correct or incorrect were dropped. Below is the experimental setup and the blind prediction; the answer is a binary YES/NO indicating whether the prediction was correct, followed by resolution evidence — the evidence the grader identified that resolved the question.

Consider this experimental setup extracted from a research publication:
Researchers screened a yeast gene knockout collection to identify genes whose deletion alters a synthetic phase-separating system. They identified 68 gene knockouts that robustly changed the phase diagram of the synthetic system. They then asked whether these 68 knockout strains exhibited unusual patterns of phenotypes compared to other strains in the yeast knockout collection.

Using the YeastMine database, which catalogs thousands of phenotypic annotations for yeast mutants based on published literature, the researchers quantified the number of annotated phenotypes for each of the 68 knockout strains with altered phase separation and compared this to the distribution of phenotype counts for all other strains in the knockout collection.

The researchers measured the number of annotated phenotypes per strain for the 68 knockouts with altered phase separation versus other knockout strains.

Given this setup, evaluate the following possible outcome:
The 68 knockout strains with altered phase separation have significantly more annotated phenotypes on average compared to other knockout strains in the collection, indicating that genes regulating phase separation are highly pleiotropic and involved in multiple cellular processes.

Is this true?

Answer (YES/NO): YES